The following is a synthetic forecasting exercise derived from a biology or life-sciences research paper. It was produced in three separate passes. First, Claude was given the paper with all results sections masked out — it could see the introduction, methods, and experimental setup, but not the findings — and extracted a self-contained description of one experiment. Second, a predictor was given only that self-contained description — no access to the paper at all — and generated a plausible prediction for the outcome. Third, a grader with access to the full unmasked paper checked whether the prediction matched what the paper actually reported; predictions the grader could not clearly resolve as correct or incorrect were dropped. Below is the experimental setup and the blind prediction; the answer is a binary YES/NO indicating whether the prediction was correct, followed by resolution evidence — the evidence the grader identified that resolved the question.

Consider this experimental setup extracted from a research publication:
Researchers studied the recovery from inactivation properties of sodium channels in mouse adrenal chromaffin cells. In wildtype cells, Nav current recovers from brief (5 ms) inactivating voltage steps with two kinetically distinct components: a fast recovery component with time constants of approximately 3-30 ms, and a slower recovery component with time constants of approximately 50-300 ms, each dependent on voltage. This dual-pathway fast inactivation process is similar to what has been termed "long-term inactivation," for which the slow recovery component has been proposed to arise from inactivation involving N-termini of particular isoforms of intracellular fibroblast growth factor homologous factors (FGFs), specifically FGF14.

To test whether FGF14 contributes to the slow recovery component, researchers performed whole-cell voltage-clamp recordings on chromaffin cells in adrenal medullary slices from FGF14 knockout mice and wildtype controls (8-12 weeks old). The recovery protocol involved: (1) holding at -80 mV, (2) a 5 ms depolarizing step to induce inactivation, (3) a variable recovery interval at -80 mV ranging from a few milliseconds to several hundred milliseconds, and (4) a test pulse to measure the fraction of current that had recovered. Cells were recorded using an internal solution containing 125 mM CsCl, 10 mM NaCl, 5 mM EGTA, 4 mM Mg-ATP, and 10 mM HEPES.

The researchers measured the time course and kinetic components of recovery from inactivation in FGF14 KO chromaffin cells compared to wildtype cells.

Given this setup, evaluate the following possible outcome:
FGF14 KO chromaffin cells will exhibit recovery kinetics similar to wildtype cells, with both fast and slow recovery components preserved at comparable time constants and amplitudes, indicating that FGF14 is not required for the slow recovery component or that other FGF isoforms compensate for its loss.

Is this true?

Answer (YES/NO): NO